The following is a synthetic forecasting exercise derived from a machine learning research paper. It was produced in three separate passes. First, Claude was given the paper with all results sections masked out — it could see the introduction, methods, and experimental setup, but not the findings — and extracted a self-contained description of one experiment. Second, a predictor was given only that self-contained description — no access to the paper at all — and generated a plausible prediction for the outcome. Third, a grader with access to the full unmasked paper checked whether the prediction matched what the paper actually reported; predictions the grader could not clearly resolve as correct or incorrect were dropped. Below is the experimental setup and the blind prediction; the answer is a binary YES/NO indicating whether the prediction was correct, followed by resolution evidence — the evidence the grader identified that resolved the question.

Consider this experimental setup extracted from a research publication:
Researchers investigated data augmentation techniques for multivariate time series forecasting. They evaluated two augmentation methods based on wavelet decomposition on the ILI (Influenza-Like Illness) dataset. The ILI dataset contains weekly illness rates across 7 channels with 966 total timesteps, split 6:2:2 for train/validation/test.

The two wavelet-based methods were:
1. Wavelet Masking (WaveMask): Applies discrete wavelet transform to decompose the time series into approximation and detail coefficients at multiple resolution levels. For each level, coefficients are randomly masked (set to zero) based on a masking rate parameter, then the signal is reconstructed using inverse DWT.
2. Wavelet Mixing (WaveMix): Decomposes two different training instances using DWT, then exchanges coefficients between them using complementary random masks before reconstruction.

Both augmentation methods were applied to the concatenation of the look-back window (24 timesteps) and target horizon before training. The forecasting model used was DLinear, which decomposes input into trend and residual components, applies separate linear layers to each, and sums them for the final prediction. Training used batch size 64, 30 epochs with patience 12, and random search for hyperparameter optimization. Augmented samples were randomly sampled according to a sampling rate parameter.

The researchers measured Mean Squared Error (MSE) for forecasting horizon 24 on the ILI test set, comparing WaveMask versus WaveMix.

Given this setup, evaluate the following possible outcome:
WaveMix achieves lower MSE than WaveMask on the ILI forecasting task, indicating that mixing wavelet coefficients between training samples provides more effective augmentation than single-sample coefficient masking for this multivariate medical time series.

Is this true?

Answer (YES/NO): YES